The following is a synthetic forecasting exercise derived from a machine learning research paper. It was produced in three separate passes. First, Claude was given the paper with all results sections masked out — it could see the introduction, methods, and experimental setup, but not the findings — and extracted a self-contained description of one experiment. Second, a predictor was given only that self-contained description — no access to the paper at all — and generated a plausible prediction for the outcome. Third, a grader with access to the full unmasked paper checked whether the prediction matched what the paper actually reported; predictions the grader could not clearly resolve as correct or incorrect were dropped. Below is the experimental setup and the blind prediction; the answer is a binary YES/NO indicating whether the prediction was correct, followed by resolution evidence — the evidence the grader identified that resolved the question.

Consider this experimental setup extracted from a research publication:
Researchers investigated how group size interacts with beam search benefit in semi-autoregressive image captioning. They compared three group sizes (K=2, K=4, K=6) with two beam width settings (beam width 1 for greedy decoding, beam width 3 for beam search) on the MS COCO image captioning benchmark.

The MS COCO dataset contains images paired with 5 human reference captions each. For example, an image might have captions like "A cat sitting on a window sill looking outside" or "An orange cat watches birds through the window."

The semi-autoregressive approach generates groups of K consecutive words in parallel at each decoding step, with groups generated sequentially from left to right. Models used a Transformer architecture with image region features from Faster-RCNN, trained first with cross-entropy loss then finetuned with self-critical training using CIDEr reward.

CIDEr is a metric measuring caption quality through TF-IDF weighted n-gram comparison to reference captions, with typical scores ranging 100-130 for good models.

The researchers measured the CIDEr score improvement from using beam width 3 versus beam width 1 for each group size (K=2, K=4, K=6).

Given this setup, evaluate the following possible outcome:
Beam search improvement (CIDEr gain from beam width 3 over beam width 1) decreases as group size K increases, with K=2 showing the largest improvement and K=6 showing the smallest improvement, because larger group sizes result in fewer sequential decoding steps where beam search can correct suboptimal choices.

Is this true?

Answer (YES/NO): NO